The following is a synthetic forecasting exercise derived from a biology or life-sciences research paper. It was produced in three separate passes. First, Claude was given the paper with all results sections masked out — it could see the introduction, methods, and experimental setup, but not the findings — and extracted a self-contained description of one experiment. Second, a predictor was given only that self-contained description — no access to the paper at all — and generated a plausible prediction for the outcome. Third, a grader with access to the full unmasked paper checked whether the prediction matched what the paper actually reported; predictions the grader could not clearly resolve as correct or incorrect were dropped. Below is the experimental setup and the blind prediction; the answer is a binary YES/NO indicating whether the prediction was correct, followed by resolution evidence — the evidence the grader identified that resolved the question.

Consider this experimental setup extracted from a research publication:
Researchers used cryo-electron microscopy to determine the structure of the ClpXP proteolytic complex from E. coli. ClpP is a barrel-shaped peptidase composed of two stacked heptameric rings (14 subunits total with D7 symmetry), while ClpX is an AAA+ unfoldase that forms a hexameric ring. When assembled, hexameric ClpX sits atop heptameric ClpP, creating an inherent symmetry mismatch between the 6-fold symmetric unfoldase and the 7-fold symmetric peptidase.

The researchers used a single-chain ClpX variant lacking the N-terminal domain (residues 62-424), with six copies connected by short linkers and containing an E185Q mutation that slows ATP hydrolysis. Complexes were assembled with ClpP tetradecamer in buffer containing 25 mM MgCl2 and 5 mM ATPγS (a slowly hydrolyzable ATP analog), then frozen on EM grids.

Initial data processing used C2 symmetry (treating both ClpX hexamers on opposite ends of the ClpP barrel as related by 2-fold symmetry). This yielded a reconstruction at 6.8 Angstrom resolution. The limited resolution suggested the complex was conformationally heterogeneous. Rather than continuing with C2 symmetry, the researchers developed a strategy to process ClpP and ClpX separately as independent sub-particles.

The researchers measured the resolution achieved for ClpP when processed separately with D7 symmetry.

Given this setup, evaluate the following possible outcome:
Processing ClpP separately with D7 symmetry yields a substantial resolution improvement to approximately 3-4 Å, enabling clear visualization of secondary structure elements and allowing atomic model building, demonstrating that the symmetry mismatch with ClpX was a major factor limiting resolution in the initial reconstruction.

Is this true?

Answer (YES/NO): YES